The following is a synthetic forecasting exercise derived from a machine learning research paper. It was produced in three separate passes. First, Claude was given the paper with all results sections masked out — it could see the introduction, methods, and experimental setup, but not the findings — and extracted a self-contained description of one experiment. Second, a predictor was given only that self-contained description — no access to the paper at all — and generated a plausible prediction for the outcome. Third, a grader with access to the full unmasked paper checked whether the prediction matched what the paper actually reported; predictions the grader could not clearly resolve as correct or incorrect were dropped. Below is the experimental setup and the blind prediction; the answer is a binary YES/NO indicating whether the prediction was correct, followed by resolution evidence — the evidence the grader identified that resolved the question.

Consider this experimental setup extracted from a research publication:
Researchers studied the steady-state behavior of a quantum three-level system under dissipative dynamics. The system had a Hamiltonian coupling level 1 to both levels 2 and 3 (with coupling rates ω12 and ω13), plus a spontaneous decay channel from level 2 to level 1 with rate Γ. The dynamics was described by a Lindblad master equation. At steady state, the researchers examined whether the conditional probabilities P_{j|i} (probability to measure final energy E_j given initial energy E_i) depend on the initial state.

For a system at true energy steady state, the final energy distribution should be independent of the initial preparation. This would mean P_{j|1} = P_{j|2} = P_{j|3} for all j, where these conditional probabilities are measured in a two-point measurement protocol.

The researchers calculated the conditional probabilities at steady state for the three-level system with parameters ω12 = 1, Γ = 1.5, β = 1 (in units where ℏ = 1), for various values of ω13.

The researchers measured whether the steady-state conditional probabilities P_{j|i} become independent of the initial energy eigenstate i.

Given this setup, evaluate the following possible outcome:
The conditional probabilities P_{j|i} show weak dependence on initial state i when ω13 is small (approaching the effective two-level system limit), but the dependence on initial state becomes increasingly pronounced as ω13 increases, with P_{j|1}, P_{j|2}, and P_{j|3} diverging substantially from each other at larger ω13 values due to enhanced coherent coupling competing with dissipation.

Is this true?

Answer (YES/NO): NO